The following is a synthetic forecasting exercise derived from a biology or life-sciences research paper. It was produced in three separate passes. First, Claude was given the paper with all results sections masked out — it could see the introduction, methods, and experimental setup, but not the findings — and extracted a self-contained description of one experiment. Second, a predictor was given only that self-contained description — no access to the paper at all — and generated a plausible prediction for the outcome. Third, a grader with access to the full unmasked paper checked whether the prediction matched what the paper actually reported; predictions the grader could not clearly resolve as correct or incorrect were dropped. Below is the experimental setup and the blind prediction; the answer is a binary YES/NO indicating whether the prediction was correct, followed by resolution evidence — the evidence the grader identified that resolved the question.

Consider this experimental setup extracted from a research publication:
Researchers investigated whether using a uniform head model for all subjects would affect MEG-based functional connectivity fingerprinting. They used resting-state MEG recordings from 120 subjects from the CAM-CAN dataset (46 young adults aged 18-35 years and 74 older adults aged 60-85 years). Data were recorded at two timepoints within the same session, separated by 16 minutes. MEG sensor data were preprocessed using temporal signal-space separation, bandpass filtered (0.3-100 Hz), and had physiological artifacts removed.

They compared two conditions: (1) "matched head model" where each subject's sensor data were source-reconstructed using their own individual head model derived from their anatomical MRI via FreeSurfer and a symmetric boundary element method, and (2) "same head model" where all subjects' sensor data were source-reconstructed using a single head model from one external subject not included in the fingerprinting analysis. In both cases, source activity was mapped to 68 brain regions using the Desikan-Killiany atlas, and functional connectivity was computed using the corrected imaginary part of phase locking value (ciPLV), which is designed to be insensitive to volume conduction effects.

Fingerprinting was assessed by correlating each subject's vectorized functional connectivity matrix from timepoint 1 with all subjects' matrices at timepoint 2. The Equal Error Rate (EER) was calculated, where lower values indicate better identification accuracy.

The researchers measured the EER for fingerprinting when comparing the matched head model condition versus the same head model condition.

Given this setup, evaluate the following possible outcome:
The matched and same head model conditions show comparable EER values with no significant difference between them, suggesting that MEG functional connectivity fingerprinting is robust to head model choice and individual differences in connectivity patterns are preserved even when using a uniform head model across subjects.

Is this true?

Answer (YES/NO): YES